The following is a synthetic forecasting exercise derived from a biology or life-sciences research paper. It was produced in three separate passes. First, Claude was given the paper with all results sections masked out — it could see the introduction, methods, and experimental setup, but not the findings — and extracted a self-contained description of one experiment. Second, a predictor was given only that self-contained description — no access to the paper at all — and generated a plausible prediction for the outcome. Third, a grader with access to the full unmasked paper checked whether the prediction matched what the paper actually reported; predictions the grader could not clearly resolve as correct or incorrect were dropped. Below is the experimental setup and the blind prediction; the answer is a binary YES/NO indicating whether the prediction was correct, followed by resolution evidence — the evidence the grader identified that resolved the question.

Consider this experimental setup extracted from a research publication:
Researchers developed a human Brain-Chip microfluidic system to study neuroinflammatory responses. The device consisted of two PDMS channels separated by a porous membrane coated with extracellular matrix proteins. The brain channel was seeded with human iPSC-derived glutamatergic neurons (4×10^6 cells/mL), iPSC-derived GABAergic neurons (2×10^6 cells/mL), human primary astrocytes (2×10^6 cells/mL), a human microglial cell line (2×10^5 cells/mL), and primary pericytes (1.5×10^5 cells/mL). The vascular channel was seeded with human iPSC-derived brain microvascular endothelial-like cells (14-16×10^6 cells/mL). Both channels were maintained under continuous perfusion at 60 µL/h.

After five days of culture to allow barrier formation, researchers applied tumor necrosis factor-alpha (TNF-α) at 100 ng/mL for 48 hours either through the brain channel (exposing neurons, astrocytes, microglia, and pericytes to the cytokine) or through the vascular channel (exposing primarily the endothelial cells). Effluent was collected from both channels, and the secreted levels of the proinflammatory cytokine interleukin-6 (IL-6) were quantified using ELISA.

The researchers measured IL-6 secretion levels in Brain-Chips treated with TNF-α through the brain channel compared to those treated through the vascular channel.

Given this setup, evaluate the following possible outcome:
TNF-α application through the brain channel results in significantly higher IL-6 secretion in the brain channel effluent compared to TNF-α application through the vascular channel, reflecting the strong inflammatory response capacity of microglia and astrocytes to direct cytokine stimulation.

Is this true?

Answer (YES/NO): YES